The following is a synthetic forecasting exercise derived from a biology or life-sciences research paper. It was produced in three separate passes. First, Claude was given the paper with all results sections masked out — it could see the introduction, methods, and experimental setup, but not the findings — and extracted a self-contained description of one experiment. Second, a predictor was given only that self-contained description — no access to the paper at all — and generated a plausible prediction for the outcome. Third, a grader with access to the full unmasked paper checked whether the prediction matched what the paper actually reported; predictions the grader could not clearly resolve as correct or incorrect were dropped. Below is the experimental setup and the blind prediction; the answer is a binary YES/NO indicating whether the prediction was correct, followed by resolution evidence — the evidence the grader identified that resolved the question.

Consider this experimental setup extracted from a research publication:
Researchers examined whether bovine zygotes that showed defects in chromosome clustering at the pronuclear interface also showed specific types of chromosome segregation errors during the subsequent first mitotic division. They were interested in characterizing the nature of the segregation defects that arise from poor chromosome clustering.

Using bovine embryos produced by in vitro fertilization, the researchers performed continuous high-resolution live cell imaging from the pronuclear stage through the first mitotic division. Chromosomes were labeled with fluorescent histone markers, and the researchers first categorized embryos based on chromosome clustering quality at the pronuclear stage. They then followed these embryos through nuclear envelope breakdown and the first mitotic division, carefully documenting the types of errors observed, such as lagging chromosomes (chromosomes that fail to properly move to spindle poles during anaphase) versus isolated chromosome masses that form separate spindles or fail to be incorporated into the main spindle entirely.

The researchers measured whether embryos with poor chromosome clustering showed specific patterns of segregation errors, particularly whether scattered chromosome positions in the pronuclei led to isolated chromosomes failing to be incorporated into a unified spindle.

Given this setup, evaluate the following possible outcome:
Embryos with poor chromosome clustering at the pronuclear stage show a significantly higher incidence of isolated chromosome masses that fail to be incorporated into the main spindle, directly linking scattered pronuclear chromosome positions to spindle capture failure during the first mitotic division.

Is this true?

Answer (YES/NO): NO